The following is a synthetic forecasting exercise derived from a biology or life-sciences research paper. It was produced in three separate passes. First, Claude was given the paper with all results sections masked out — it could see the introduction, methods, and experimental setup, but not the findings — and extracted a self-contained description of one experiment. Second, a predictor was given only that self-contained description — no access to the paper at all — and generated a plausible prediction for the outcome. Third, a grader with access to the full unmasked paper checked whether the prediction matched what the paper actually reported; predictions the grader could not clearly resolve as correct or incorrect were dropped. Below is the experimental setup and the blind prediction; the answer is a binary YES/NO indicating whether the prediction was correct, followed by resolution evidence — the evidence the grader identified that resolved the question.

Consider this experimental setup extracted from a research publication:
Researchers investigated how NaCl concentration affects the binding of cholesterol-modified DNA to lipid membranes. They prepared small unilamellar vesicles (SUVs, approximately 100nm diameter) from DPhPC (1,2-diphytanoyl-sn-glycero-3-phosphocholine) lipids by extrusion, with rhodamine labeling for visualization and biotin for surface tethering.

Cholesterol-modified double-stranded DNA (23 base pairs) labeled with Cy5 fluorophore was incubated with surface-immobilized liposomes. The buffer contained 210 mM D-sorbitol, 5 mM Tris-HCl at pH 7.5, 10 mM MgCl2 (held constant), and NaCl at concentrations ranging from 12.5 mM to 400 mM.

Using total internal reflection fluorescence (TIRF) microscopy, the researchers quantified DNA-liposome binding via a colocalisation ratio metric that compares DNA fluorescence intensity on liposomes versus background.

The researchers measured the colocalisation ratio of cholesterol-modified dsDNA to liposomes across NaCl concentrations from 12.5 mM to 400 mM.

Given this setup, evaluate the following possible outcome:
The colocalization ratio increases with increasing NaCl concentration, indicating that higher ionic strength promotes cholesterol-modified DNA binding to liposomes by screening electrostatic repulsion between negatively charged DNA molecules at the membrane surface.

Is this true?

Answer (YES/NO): NO